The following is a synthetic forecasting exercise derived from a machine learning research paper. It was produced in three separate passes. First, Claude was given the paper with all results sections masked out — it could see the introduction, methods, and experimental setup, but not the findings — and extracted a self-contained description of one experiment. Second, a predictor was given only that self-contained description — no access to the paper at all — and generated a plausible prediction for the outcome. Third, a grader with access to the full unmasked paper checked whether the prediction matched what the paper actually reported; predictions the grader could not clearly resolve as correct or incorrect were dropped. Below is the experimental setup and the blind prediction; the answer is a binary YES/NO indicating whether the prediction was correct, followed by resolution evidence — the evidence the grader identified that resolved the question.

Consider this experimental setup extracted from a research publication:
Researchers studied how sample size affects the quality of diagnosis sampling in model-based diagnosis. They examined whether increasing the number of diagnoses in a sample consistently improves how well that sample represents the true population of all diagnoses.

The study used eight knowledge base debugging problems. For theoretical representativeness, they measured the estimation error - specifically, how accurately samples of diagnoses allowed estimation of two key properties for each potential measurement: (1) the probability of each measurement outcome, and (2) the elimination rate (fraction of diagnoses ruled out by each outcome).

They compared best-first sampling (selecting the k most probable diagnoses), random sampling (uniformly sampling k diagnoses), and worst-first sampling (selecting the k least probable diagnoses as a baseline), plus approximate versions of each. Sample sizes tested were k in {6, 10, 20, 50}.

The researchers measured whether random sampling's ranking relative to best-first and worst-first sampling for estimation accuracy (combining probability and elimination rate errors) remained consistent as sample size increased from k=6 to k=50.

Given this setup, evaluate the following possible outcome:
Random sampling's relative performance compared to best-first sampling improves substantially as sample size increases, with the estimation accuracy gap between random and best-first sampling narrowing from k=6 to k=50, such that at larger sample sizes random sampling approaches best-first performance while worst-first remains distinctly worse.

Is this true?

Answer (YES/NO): NO